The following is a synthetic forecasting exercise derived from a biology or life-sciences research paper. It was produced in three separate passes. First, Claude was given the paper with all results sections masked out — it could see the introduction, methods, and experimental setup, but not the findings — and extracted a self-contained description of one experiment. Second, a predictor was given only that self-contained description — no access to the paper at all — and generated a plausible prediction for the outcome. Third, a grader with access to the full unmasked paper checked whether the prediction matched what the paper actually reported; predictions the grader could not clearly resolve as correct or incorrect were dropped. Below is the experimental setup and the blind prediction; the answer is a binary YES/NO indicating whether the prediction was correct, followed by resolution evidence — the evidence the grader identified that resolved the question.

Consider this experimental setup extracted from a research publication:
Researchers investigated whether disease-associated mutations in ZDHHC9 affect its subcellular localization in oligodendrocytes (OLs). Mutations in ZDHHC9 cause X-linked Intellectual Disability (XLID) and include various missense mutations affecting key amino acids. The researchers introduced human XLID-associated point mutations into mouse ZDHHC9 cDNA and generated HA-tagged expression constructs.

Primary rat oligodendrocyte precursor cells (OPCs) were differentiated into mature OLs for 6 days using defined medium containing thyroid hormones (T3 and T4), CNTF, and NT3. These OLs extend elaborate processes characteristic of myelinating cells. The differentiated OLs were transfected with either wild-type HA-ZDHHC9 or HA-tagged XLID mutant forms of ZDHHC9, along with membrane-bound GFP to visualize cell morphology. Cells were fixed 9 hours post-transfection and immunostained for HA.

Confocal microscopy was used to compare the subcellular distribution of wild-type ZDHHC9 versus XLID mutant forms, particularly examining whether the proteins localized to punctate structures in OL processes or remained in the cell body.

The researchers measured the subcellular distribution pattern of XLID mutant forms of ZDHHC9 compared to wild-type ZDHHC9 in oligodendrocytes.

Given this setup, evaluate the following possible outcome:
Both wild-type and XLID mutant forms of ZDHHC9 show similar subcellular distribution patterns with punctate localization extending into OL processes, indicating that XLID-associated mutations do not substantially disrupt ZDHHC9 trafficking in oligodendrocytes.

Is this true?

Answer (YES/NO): NO